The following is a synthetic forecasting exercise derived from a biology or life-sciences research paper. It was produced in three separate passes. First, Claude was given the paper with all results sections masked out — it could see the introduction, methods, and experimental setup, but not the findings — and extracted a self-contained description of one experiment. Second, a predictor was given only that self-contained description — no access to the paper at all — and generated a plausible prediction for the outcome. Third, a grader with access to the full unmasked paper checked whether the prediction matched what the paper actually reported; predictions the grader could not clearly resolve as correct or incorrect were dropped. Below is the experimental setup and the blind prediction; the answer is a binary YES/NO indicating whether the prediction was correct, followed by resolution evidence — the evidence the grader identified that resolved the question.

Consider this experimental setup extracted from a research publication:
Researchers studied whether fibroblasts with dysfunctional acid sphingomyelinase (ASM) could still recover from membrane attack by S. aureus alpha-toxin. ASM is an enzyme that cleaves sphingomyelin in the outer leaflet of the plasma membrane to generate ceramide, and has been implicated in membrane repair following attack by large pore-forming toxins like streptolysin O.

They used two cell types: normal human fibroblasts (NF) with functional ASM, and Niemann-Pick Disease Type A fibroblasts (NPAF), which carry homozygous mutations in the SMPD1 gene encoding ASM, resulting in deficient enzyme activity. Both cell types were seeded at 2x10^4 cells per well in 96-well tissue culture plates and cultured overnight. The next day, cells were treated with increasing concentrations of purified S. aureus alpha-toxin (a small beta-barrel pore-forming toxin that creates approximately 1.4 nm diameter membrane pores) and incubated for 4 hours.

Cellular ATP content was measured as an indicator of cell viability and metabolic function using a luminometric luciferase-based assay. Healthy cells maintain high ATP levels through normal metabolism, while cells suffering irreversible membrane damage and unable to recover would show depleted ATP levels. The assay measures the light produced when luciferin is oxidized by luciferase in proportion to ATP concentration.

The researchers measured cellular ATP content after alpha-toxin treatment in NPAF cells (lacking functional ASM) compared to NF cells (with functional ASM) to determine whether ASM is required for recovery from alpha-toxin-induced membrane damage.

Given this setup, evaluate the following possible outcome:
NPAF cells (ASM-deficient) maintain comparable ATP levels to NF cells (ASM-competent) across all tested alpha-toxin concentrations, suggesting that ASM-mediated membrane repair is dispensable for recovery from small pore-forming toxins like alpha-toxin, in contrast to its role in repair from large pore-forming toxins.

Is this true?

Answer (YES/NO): YES